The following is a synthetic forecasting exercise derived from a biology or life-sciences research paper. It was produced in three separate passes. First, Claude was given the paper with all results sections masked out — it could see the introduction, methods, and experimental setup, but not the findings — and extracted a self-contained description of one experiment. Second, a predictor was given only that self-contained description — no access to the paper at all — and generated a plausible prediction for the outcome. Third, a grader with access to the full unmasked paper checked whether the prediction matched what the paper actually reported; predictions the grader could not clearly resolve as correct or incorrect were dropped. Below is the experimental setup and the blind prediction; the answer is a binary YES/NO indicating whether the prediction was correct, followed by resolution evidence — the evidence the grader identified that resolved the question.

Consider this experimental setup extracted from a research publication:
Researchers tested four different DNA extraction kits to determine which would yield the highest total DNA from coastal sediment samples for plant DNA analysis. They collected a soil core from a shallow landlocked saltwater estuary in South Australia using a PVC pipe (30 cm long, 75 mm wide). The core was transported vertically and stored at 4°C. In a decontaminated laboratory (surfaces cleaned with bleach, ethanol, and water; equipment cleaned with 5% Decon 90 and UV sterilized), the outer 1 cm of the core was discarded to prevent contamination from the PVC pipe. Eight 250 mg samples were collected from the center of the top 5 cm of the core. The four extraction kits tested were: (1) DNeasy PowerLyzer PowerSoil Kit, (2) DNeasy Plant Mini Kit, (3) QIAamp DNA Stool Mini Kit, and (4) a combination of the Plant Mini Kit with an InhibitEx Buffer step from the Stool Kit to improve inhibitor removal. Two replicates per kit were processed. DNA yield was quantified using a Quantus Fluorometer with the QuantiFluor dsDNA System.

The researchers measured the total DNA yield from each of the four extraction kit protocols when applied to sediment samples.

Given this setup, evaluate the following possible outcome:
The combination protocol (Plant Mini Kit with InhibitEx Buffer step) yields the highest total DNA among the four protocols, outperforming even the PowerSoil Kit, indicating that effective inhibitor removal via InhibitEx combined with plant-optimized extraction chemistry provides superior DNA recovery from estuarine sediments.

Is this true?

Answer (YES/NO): NO